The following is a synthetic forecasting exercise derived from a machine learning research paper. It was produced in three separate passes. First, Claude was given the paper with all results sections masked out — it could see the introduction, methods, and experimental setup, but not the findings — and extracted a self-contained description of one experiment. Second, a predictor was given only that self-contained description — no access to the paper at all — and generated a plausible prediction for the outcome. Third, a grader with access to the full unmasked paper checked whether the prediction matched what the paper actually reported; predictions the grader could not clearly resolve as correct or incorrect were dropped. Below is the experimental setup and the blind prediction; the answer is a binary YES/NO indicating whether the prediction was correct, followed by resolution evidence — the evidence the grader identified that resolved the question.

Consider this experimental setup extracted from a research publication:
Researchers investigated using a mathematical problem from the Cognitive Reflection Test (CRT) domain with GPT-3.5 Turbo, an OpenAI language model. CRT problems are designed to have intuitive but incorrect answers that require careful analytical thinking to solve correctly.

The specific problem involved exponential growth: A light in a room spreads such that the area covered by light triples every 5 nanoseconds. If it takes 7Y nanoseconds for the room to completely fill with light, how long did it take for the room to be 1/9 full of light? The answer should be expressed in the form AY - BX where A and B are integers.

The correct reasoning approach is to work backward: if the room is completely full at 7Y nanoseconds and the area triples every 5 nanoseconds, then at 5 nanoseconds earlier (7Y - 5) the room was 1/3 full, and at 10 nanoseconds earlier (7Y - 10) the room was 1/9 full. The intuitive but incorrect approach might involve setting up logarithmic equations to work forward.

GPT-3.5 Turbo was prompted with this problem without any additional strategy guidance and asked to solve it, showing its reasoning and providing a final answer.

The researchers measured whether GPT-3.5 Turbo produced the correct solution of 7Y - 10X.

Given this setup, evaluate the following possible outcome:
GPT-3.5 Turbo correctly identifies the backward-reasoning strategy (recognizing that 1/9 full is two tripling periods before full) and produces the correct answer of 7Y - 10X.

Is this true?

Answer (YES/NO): NO